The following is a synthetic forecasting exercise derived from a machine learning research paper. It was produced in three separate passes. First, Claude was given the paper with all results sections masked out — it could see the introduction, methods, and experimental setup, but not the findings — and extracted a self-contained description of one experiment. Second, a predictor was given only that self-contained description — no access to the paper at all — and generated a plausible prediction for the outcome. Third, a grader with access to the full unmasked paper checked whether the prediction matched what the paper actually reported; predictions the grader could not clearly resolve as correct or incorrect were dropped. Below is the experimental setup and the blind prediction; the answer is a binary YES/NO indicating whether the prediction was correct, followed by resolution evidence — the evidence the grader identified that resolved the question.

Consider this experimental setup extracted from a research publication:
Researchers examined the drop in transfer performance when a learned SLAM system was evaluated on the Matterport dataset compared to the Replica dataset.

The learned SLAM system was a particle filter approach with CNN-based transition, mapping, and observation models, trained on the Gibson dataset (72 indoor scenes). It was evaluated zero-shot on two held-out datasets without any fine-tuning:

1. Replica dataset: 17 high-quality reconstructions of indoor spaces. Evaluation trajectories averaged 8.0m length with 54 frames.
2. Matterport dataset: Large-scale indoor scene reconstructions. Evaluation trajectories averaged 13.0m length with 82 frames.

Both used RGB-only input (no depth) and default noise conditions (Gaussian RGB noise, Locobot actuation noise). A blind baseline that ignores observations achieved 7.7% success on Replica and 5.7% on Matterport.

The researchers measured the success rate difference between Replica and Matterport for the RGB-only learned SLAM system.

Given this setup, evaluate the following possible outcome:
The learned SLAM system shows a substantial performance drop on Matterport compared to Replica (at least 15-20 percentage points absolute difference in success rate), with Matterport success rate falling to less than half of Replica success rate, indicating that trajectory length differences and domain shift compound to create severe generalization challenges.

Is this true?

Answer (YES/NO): NO